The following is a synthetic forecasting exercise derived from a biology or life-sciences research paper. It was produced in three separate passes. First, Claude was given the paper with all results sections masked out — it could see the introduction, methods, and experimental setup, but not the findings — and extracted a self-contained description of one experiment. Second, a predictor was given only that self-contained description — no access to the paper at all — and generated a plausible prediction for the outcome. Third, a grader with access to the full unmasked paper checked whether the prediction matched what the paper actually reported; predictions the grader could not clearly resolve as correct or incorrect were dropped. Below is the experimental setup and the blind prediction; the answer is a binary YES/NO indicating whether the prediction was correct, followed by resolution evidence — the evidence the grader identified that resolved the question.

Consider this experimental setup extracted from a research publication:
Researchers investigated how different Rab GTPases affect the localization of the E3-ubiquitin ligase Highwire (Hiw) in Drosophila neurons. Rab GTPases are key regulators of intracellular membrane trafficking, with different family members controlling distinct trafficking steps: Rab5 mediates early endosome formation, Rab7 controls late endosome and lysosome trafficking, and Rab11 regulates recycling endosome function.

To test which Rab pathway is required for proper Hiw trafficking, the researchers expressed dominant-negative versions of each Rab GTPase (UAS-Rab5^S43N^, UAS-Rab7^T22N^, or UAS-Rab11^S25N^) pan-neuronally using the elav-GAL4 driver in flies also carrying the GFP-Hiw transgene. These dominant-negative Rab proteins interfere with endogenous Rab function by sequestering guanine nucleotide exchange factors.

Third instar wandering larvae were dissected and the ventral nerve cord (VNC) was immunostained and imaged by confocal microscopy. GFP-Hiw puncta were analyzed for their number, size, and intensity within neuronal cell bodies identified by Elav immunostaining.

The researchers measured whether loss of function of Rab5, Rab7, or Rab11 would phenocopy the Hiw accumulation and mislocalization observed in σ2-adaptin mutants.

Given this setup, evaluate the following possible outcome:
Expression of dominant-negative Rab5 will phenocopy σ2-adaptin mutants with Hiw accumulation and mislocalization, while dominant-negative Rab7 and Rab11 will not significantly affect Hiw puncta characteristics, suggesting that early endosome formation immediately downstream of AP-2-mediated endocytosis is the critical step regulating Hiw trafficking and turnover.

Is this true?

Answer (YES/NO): NO